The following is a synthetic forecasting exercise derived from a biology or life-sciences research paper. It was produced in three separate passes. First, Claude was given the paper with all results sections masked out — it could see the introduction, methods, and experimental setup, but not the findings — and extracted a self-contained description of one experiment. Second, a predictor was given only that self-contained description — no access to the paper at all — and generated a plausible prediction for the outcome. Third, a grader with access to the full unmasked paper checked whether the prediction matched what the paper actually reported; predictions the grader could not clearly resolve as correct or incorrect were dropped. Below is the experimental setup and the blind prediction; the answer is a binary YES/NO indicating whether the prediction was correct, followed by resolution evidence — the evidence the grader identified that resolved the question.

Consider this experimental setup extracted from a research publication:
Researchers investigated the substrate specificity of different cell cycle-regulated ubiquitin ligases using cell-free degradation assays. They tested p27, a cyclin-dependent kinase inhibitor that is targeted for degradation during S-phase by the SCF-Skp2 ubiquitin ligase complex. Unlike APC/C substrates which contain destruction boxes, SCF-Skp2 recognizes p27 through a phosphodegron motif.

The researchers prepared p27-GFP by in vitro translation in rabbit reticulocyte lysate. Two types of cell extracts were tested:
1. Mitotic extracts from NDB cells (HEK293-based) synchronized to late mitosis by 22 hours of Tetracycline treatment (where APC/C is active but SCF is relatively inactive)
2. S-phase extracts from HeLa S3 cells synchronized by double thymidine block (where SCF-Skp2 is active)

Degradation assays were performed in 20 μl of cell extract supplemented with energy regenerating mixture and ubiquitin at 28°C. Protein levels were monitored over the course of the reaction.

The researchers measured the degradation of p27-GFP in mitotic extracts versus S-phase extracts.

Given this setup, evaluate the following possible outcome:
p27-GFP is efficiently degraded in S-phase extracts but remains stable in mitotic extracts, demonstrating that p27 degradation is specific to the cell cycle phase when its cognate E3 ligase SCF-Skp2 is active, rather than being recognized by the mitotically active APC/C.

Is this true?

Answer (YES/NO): YES